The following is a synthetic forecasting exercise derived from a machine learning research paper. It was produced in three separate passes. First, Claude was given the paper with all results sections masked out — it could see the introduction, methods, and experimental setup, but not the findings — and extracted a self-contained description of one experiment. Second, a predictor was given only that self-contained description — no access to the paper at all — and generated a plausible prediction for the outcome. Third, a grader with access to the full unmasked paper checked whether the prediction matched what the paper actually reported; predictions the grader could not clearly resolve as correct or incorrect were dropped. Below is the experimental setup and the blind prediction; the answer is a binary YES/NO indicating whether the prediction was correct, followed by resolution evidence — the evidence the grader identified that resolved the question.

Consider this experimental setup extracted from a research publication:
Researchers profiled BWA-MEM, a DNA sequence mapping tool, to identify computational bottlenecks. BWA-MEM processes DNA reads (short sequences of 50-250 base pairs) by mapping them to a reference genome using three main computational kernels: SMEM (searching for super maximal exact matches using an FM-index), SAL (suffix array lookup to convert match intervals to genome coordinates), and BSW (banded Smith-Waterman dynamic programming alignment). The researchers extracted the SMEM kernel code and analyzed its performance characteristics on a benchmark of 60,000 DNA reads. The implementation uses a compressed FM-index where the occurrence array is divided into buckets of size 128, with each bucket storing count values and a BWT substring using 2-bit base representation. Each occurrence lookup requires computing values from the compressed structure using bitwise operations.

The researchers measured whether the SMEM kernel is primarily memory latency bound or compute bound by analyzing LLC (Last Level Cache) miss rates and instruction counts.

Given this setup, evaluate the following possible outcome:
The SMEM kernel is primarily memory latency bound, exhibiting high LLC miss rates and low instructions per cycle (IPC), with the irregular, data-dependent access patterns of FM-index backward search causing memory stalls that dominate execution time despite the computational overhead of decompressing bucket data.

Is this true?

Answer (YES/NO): YES